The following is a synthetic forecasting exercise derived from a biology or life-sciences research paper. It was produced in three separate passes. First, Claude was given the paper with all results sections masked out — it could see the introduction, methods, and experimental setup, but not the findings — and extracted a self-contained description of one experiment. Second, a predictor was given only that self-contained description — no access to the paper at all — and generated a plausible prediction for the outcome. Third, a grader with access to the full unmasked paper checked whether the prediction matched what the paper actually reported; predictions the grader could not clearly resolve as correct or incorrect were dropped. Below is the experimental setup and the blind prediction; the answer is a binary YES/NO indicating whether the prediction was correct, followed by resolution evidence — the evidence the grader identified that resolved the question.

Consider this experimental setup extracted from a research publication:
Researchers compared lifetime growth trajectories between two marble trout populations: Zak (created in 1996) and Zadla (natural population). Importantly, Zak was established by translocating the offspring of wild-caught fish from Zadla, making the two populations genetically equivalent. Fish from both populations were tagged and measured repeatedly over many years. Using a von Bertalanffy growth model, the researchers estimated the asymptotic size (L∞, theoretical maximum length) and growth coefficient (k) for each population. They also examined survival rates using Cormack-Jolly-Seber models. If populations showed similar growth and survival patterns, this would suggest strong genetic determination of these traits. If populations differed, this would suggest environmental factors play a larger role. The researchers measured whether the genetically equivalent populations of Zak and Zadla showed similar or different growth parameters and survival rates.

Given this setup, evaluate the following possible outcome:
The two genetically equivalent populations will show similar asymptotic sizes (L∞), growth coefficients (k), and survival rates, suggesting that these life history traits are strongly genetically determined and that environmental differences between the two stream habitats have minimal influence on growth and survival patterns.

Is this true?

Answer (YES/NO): NO